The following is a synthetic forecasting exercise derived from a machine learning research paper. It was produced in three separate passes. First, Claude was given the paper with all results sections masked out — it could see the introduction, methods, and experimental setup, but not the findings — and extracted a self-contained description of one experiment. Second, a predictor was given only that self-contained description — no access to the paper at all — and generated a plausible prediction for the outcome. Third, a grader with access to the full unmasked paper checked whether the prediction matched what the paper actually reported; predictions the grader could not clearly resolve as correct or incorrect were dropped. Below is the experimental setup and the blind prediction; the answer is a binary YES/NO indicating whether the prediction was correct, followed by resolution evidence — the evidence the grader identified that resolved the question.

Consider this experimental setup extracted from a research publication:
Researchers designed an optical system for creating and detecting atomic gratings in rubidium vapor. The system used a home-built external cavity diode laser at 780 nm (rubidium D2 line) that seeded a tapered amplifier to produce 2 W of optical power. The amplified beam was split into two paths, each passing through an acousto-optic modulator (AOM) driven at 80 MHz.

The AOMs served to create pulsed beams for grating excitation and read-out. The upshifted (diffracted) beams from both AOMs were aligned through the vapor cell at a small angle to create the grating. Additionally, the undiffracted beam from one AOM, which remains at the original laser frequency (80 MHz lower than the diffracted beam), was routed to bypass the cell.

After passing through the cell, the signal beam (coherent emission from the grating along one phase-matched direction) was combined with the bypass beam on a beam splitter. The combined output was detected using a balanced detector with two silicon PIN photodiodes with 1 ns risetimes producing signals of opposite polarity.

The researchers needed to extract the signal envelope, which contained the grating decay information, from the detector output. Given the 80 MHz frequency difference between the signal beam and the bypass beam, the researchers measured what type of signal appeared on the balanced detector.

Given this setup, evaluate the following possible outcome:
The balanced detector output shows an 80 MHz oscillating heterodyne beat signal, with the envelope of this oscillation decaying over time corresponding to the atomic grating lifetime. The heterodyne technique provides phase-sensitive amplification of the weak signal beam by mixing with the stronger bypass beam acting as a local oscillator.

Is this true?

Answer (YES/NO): YES